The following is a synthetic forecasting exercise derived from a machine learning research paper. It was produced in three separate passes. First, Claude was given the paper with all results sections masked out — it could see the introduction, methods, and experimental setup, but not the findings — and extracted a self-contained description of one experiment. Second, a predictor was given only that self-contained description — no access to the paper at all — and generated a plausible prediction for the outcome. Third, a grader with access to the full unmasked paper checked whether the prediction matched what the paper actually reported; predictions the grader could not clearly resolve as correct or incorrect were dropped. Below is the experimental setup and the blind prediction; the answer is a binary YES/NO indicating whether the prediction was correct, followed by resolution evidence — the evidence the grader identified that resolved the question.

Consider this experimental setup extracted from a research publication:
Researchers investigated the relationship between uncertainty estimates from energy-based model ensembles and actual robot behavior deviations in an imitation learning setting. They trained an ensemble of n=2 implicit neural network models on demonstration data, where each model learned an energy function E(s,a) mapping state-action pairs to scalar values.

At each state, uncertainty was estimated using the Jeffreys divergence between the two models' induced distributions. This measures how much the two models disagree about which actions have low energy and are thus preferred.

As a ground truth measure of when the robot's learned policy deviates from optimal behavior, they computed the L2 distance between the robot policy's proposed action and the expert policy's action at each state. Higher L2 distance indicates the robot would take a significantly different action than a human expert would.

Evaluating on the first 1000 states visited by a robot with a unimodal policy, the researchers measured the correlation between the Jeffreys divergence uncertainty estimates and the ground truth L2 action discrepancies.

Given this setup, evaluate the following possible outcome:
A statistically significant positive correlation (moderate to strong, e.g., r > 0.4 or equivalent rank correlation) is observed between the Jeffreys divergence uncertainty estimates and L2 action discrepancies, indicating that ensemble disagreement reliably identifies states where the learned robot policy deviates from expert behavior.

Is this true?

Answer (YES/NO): YES